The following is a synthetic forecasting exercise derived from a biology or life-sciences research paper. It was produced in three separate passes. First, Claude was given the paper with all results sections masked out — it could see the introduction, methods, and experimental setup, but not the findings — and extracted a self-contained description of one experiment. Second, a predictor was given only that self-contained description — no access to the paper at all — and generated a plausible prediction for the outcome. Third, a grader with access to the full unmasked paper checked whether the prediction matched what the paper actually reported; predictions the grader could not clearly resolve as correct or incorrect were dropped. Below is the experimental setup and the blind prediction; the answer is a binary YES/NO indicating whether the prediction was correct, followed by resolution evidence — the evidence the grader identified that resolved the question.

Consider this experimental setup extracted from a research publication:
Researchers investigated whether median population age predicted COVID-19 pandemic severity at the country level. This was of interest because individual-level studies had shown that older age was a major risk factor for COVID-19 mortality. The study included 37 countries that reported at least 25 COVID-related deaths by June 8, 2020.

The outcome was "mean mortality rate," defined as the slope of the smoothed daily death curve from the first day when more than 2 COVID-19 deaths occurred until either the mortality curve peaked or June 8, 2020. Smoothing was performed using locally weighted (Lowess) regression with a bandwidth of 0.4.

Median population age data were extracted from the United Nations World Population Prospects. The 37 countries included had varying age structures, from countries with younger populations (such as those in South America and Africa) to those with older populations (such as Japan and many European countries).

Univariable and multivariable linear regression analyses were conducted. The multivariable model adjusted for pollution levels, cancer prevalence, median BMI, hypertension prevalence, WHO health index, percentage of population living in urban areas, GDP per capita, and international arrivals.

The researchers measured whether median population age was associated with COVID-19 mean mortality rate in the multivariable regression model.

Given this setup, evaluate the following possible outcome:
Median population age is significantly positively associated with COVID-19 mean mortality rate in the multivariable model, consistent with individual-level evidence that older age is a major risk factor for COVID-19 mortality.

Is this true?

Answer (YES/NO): NO